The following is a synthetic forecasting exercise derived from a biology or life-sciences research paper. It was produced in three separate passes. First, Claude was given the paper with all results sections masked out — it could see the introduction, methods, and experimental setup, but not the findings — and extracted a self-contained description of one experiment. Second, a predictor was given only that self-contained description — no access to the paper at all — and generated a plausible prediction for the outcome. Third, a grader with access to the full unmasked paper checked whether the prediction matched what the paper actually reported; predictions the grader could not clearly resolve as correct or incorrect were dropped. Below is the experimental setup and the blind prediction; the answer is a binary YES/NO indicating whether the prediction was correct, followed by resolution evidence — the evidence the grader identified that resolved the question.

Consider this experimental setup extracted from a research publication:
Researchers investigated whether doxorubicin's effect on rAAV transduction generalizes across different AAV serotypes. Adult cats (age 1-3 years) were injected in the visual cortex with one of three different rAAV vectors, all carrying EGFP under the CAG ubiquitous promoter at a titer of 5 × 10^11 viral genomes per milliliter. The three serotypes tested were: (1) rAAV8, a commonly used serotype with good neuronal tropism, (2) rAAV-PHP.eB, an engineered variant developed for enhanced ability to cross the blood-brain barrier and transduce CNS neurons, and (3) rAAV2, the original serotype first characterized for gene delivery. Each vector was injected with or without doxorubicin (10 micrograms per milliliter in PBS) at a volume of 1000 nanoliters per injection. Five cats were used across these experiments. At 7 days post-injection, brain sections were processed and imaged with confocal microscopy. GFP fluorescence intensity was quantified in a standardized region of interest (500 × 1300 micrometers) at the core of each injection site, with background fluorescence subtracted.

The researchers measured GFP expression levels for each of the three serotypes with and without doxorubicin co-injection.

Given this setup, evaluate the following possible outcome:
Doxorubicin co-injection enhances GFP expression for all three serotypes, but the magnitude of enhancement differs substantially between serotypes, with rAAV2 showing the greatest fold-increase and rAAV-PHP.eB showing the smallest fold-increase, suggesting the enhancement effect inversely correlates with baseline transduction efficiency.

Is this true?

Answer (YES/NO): NO